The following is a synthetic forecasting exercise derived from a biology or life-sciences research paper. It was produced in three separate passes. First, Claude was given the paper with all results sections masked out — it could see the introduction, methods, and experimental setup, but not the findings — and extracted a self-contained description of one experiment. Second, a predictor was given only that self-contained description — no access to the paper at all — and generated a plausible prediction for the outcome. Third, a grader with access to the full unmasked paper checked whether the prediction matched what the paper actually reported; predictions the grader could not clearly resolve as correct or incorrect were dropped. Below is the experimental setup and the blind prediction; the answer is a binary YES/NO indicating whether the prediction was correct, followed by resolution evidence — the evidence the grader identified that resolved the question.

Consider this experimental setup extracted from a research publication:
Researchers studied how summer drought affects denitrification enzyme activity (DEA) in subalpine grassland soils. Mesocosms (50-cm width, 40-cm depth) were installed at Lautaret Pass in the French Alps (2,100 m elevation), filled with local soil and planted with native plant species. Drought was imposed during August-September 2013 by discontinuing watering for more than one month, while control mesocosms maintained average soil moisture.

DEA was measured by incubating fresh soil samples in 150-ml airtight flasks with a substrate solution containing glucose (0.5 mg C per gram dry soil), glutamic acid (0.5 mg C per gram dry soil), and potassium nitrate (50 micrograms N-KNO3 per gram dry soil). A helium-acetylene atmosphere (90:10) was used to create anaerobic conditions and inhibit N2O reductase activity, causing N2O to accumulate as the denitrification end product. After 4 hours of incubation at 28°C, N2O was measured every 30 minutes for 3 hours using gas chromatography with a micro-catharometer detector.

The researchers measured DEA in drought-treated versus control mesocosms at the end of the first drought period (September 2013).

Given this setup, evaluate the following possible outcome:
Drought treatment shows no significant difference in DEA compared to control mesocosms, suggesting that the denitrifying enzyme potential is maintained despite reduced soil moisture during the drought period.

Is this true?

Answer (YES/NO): NO